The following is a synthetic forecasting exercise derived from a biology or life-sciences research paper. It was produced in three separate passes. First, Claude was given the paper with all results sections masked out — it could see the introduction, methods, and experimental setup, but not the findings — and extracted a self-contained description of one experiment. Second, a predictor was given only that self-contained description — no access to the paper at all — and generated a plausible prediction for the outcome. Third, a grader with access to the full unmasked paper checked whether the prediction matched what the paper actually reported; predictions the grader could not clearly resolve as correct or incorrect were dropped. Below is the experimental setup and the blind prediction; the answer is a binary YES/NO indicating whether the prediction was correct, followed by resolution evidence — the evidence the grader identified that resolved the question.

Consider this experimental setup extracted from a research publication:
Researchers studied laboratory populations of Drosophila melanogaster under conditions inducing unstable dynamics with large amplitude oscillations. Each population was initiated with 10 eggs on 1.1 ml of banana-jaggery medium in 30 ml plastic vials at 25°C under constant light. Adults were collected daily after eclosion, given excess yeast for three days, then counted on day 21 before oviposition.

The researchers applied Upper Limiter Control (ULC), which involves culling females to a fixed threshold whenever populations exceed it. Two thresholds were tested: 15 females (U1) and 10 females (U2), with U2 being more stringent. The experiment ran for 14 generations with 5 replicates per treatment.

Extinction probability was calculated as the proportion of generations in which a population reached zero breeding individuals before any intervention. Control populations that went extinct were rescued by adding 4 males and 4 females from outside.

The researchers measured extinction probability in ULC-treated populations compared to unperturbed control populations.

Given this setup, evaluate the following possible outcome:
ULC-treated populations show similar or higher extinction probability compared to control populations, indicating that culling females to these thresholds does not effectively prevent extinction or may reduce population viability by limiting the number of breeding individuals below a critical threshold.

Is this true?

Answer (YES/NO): NO